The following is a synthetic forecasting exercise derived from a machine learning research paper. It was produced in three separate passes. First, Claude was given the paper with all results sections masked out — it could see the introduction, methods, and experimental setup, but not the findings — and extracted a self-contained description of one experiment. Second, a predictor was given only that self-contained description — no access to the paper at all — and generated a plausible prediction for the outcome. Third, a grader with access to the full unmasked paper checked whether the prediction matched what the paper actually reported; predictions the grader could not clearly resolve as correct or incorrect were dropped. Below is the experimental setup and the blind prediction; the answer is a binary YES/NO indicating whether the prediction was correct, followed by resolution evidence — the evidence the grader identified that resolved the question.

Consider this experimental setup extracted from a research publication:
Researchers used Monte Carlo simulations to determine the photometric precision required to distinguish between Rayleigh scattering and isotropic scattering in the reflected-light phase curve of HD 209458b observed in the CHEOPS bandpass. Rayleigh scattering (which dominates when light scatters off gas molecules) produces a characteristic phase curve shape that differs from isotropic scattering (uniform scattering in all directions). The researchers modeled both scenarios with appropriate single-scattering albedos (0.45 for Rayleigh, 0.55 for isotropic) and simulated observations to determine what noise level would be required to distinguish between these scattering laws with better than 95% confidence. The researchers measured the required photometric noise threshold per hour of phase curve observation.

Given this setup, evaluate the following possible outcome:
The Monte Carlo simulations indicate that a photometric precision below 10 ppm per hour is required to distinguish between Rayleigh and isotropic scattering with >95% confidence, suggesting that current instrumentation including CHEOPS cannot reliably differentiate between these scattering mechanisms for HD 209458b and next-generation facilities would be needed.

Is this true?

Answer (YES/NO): NO